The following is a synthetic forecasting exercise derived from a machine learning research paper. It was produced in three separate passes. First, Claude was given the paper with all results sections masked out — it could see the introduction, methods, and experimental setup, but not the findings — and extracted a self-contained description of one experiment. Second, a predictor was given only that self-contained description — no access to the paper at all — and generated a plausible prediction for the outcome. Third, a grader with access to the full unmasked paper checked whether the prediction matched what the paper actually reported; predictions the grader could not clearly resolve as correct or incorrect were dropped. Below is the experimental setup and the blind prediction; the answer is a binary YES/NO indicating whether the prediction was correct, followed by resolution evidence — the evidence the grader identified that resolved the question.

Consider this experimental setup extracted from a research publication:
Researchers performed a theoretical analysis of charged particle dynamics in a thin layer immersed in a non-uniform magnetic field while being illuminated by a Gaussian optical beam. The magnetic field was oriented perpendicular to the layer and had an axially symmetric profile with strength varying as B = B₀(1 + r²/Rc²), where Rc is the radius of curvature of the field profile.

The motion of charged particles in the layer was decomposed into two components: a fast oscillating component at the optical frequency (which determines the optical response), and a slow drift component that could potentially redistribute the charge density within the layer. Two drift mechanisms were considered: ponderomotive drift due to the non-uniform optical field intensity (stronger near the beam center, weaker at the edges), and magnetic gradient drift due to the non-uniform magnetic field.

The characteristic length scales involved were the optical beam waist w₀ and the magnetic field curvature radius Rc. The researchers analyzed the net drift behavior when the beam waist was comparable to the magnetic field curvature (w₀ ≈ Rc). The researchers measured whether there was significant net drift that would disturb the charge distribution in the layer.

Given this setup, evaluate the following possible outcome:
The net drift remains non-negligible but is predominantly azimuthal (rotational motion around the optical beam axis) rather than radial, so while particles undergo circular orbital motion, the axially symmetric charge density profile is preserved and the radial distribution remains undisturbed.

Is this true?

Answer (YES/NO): NO